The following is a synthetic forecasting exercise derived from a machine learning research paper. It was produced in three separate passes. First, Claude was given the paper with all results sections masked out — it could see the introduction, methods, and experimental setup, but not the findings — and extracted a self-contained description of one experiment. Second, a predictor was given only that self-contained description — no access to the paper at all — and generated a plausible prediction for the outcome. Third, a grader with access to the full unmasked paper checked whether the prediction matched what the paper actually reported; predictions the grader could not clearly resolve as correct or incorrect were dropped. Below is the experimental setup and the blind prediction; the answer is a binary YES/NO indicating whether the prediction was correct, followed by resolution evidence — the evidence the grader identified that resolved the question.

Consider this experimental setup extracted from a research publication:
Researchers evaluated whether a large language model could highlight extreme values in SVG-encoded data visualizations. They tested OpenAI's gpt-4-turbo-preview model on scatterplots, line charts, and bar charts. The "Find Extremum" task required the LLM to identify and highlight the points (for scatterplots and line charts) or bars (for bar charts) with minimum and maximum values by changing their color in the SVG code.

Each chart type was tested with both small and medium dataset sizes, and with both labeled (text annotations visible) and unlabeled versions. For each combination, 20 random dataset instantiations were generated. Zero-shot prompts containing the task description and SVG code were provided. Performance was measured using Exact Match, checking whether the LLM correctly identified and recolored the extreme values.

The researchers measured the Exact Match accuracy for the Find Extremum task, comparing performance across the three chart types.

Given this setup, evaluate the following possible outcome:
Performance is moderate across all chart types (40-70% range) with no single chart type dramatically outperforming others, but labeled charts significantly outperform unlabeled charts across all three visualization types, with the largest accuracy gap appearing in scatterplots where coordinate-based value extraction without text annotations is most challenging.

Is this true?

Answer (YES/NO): NO